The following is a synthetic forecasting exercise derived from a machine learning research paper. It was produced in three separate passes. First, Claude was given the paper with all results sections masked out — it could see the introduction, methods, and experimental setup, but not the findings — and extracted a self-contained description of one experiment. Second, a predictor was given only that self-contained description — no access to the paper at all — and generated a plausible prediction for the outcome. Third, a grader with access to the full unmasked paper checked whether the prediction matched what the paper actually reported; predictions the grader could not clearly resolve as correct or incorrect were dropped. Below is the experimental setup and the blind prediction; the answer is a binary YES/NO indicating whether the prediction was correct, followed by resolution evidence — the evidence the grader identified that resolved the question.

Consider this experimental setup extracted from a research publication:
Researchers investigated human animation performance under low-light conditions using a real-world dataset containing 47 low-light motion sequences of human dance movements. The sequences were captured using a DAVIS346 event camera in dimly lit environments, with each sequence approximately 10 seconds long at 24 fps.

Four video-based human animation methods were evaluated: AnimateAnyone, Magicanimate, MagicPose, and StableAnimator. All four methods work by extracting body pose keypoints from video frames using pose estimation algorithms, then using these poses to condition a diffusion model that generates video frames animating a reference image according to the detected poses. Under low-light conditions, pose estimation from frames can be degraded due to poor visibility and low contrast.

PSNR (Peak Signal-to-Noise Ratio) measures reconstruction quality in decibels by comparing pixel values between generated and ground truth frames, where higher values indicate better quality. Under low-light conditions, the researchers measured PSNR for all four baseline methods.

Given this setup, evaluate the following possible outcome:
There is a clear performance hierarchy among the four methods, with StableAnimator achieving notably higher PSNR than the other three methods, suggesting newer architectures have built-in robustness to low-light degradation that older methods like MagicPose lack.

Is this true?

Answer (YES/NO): NO